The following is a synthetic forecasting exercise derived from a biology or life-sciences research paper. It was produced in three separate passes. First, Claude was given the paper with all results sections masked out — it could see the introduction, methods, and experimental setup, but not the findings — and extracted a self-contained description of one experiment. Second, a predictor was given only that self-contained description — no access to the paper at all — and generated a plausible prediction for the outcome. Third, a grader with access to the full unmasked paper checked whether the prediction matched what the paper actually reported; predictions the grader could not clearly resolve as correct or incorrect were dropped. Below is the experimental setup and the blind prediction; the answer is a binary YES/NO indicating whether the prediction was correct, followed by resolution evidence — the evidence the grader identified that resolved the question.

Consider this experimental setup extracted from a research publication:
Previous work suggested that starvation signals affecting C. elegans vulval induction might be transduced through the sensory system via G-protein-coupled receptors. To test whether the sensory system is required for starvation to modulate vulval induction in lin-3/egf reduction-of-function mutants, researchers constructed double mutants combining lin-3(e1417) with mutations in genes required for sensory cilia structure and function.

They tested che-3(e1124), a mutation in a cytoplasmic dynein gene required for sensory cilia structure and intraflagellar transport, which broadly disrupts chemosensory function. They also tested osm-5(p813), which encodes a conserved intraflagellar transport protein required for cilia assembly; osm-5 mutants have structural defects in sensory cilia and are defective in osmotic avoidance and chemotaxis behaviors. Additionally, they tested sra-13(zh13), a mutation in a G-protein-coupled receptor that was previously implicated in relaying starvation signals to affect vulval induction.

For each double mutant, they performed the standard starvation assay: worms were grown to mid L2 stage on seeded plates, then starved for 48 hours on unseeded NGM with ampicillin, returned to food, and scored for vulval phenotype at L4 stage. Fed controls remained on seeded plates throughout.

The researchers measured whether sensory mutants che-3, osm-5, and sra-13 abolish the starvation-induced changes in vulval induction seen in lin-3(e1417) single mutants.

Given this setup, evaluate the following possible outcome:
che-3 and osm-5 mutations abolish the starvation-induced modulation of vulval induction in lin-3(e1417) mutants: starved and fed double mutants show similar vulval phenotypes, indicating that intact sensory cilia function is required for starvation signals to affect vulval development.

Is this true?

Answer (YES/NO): NO